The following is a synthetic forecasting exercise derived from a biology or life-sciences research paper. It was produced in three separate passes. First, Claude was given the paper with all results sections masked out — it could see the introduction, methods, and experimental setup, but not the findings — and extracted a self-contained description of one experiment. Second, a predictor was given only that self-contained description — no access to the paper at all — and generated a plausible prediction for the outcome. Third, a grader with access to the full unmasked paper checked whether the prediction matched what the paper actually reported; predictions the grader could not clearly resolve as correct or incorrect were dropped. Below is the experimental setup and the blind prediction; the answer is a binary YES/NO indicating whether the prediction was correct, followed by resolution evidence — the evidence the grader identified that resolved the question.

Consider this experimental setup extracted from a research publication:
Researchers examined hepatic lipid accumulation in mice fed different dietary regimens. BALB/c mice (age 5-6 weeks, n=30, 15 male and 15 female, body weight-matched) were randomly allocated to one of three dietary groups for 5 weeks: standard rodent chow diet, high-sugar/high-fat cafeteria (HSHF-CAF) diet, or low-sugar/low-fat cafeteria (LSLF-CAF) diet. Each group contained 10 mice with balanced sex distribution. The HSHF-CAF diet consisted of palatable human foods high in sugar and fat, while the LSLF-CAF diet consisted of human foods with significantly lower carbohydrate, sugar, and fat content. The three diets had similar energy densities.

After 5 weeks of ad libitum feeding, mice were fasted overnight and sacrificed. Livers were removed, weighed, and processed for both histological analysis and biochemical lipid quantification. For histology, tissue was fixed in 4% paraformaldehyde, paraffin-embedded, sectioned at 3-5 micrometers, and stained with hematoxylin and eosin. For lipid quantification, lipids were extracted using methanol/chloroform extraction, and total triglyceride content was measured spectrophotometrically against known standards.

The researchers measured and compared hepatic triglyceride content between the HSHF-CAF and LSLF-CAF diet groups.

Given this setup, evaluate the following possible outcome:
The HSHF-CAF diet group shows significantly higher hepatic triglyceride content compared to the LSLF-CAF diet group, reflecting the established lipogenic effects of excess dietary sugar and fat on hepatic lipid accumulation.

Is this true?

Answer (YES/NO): NO